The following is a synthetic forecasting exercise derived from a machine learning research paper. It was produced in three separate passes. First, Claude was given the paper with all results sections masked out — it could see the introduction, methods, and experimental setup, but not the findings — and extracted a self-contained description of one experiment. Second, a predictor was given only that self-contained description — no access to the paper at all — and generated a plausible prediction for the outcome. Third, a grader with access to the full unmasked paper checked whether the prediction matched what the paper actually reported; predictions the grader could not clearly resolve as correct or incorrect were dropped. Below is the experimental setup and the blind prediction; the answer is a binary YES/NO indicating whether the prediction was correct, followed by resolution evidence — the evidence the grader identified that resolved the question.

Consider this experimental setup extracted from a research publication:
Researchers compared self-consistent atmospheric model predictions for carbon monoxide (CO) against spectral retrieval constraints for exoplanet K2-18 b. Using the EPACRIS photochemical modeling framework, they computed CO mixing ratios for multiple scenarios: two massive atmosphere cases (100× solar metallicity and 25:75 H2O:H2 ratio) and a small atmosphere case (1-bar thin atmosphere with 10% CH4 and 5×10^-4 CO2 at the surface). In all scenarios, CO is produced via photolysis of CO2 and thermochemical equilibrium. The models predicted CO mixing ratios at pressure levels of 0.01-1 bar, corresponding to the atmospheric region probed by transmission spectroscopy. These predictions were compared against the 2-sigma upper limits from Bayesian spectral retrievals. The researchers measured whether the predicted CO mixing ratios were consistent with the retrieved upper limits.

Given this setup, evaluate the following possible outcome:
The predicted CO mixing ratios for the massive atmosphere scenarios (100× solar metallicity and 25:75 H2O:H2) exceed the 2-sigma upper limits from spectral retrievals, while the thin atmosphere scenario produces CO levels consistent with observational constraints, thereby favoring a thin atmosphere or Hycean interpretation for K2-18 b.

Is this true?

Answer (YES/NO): YES